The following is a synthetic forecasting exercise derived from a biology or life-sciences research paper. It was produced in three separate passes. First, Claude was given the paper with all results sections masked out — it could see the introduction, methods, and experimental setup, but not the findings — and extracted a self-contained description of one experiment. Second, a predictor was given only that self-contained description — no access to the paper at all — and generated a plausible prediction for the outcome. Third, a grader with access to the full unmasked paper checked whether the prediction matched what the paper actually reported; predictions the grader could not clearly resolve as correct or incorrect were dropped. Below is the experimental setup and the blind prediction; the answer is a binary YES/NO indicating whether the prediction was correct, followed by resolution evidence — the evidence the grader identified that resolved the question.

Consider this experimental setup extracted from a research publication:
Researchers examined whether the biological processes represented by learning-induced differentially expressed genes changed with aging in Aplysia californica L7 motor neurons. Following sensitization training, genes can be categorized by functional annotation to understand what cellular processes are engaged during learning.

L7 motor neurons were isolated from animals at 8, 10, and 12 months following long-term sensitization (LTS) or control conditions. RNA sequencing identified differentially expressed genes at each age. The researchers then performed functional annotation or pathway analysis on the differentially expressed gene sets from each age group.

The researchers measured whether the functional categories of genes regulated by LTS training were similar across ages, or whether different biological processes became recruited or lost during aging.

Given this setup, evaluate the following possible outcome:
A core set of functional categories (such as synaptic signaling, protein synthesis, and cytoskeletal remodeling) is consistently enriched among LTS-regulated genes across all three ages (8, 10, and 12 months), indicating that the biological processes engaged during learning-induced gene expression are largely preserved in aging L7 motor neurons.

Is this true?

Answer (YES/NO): NO